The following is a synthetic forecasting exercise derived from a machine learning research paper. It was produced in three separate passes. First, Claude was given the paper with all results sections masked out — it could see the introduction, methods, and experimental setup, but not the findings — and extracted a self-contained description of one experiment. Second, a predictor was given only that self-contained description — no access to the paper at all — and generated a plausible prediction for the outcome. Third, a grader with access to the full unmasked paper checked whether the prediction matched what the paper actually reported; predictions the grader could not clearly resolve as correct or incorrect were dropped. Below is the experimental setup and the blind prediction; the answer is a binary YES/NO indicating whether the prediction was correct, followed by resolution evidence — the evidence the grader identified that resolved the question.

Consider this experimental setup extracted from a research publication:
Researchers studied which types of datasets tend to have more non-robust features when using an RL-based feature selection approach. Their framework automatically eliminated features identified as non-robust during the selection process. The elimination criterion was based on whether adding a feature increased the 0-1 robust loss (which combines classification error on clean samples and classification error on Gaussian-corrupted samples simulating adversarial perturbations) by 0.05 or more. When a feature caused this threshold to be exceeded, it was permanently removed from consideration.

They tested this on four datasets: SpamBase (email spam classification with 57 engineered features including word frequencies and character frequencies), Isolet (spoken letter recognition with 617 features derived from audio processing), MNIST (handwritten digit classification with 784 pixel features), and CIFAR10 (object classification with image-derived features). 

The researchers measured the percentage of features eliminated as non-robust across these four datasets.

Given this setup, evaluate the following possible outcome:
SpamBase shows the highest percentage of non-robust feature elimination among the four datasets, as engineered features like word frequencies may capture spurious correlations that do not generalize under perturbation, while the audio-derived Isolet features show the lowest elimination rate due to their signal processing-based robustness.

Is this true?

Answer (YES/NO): NO